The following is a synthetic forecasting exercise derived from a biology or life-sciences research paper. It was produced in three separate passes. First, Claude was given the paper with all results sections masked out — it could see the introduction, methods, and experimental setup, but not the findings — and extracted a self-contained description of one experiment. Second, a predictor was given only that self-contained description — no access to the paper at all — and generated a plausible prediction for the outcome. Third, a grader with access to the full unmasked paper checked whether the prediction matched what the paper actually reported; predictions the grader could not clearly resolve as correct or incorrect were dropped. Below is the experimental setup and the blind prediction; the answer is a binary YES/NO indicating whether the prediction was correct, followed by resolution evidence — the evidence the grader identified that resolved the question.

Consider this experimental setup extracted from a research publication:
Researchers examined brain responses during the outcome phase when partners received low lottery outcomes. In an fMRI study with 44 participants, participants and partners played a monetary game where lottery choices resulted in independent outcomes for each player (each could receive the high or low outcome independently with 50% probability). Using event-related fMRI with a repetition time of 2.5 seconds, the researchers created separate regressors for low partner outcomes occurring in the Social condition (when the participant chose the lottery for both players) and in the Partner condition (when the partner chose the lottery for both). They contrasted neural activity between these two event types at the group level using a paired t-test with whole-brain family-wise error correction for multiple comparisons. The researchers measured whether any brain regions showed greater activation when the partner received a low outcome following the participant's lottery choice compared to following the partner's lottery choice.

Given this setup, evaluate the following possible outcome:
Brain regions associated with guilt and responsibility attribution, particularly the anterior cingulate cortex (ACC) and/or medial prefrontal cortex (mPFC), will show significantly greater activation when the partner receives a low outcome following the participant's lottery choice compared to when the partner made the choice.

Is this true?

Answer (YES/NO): NO